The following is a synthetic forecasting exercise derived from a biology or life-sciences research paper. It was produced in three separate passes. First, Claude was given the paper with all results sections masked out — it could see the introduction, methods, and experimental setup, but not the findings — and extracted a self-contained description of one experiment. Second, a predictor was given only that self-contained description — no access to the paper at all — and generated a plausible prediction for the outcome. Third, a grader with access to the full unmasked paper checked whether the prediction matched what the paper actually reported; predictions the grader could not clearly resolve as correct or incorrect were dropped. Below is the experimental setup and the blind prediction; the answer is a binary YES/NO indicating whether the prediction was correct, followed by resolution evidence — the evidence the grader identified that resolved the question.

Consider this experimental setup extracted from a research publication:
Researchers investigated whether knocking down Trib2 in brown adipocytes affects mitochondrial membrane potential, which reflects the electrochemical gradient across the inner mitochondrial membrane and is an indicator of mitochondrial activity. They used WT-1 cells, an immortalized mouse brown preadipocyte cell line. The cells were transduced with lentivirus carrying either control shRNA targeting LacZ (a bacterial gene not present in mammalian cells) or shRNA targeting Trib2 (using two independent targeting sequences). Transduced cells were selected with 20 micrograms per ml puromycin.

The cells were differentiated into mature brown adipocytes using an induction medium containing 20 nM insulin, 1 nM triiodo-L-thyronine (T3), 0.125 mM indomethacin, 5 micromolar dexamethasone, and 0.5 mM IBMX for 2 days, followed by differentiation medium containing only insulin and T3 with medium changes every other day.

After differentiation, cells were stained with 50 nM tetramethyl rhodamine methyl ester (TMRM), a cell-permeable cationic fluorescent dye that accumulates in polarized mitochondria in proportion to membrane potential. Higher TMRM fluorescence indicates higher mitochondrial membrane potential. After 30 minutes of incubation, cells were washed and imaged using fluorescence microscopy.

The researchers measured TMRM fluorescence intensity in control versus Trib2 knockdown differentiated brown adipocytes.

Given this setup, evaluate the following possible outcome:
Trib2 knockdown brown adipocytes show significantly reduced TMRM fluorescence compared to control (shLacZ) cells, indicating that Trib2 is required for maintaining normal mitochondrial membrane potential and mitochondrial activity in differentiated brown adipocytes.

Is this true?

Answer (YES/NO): NO